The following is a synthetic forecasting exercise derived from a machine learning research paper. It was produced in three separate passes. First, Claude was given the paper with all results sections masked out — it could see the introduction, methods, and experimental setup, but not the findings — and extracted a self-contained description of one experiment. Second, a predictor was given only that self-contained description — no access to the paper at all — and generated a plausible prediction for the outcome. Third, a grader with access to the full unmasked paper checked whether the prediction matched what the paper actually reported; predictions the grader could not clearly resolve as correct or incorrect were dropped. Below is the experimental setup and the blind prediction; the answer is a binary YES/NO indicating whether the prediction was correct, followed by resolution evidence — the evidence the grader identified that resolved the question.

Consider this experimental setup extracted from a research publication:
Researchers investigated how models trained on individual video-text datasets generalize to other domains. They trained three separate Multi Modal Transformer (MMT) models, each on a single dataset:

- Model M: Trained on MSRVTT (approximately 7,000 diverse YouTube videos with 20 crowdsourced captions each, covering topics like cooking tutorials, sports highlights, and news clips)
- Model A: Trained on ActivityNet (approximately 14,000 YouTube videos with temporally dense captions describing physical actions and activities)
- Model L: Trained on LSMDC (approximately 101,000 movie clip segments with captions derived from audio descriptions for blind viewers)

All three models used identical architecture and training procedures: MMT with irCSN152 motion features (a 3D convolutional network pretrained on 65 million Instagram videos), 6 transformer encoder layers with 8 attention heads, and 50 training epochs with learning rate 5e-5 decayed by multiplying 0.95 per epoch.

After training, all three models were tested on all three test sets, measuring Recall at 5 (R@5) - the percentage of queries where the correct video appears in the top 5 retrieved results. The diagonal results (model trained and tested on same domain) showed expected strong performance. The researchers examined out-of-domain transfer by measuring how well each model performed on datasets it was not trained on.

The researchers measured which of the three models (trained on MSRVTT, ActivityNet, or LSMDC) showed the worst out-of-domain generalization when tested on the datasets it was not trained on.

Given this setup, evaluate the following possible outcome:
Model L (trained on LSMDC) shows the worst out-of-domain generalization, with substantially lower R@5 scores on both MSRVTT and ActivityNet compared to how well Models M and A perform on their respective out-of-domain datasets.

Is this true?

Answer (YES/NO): YES